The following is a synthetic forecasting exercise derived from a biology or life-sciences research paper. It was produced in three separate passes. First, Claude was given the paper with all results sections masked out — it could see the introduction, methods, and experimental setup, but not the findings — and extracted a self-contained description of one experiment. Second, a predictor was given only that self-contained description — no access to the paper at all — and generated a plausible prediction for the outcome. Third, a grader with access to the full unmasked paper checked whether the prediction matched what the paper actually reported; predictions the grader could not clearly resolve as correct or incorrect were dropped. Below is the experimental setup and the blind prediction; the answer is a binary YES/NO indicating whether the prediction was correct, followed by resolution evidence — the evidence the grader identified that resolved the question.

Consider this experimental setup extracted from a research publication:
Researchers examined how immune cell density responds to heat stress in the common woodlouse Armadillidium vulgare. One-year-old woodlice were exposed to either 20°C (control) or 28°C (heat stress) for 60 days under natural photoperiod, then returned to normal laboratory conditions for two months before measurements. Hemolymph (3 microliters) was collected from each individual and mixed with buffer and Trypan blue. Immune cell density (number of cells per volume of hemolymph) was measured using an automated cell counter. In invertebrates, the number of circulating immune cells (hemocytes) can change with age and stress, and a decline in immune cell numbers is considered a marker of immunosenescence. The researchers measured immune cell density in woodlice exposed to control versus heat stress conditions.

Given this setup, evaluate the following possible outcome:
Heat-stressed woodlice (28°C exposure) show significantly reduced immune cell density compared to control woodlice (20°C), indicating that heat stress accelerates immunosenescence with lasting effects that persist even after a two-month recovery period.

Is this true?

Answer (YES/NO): YES